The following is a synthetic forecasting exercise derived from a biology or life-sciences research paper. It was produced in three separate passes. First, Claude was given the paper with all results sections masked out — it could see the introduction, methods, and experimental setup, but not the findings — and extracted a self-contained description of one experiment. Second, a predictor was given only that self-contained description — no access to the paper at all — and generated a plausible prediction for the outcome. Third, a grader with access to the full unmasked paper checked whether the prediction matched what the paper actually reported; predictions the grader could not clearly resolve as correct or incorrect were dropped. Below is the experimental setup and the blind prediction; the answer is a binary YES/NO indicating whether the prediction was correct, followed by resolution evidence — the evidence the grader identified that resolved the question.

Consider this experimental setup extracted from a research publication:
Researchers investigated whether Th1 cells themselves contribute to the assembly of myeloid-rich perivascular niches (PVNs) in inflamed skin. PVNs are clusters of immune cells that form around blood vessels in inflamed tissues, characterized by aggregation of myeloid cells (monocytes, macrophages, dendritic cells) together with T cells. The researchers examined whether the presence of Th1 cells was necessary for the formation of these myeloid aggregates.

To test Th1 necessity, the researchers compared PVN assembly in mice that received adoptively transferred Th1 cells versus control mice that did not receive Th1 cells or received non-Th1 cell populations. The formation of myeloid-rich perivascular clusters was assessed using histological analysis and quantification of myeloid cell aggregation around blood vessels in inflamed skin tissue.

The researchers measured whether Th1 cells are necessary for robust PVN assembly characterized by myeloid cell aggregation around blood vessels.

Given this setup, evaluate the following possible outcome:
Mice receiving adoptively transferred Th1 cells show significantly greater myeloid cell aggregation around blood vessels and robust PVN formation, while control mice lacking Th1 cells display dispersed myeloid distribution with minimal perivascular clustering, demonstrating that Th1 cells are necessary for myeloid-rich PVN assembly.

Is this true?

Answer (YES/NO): YES